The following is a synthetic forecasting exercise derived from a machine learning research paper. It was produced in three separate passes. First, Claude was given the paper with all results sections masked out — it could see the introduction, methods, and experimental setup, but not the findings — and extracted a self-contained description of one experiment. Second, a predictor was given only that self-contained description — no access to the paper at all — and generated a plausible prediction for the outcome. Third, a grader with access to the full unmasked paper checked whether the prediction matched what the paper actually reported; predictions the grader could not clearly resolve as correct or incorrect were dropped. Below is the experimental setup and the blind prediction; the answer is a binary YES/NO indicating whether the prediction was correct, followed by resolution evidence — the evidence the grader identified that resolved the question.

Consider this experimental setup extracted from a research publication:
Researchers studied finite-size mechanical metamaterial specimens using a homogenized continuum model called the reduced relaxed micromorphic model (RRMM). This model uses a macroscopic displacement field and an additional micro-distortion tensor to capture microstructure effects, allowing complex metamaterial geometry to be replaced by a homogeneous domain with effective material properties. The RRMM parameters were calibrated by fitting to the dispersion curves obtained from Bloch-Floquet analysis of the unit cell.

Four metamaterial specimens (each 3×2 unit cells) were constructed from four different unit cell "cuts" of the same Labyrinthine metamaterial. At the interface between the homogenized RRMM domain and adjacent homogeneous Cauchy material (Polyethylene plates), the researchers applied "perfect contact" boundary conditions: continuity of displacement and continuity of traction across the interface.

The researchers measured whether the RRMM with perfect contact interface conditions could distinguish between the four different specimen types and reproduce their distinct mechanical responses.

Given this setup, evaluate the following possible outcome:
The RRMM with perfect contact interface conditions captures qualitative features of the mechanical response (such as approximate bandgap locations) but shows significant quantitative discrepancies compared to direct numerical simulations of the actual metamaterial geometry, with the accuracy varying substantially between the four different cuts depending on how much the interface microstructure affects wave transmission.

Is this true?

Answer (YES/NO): NO